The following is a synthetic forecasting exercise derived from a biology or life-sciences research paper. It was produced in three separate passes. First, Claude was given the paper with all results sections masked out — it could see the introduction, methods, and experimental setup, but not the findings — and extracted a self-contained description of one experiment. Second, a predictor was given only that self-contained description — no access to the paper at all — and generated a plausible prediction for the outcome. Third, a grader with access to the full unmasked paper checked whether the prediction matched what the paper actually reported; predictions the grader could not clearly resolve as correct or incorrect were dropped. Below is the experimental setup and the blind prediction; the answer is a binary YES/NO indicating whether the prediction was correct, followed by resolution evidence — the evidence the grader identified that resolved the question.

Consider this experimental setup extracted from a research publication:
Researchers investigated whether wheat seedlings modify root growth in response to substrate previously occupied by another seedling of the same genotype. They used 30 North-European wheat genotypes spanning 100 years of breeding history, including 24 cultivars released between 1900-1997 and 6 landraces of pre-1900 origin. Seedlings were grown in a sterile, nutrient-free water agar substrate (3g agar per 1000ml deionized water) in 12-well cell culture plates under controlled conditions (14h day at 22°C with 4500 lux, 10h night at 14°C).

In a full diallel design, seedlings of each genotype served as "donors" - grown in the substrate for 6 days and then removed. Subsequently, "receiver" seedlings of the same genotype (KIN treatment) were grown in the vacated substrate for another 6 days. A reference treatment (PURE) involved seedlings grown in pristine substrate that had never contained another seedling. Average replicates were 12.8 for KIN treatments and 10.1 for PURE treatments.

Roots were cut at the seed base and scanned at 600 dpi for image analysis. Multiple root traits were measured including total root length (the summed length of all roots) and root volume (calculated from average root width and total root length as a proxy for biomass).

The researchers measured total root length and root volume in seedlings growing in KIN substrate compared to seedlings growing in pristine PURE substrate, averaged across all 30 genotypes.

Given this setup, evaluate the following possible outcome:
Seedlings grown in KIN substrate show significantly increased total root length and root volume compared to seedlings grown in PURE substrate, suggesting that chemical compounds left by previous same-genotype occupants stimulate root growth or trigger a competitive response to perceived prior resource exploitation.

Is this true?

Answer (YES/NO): YES